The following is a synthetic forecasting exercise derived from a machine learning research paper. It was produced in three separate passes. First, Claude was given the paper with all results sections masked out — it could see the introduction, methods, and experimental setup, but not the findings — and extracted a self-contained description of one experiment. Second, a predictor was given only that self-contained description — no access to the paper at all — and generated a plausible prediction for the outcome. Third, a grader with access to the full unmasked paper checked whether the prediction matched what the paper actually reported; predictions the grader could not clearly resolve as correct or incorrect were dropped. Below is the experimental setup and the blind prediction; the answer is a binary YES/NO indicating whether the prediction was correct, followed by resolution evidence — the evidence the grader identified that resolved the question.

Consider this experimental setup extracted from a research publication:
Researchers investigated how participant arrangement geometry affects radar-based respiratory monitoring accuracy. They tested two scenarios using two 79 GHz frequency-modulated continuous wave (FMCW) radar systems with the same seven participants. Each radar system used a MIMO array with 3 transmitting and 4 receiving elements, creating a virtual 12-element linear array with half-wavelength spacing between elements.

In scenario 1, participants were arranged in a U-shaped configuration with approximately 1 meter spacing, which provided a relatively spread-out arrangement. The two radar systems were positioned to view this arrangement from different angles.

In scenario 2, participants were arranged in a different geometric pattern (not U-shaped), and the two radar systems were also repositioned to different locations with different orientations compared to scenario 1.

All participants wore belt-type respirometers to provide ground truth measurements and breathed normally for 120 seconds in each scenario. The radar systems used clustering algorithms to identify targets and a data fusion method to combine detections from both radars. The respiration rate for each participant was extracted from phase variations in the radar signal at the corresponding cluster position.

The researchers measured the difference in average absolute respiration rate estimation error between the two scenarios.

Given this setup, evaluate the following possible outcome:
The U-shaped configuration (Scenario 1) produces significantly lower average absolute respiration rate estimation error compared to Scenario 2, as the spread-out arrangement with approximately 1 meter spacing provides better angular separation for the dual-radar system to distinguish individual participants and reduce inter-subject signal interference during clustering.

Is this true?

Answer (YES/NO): YES